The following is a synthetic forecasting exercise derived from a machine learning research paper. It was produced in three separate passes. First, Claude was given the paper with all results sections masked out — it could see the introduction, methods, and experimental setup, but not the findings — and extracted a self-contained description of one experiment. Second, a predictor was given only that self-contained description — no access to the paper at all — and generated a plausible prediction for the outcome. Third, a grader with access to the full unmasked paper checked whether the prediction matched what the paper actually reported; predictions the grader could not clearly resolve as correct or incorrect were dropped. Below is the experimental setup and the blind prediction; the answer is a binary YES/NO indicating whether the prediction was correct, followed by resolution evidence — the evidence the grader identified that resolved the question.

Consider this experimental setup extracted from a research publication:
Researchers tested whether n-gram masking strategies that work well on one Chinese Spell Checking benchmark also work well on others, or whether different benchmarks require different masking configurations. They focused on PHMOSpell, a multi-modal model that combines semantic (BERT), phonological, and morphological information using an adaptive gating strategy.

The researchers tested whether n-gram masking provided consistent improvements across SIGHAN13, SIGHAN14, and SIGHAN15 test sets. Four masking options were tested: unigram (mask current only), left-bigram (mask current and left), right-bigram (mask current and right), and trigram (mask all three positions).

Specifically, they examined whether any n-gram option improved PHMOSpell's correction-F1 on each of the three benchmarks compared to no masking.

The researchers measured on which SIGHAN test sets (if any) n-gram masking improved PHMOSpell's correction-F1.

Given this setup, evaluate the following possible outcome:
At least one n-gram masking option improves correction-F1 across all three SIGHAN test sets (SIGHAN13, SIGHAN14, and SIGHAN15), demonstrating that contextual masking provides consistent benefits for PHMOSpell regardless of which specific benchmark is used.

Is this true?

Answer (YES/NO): NO